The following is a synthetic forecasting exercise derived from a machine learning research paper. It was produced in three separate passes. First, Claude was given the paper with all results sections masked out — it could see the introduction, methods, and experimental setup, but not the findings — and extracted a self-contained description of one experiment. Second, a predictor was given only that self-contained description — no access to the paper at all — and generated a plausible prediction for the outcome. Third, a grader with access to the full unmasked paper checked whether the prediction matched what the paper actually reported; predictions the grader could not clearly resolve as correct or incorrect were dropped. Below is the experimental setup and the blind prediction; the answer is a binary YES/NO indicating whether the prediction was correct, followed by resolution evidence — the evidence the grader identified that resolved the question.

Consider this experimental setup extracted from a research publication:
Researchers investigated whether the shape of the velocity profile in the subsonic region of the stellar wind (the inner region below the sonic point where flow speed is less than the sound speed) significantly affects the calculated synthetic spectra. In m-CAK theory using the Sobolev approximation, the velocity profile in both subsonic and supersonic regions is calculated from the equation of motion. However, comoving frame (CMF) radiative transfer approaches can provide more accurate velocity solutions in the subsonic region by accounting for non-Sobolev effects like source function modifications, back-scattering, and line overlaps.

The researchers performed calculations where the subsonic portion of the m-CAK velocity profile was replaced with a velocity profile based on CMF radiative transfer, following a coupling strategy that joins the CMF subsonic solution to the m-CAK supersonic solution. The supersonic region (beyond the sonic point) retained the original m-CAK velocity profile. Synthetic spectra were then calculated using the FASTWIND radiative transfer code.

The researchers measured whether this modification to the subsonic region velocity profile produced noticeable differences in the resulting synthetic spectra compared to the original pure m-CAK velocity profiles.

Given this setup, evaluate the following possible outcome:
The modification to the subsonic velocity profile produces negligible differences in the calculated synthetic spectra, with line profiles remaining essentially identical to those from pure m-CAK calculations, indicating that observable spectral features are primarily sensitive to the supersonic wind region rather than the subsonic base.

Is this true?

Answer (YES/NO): YES